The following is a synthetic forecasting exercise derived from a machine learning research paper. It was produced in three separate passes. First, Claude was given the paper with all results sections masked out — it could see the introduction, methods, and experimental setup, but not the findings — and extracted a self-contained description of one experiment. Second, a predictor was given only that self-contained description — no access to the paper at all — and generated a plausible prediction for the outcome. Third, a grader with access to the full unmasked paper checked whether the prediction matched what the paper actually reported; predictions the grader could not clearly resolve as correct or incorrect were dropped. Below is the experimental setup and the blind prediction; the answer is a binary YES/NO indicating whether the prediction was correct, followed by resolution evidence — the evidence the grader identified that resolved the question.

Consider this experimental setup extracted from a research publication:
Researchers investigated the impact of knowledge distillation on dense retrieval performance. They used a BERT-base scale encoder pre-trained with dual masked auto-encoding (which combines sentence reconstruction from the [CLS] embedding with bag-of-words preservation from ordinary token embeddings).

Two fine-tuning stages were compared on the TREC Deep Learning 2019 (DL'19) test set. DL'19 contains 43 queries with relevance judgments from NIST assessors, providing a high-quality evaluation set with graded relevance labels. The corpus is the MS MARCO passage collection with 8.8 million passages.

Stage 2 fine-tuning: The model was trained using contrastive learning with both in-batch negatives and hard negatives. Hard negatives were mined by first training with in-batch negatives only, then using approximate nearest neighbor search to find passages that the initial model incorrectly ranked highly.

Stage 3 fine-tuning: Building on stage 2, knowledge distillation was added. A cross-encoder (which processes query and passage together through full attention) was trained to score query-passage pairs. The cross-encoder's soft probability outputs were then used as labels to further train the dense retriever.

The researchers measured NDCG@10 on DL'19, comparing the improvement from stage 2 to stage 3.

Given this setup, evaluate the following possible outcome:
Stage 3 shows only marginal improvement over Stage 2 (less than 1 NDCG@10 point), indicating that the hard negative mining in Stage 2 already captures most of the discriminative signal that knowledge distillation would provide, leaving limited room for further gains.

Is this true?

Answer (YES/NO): NO